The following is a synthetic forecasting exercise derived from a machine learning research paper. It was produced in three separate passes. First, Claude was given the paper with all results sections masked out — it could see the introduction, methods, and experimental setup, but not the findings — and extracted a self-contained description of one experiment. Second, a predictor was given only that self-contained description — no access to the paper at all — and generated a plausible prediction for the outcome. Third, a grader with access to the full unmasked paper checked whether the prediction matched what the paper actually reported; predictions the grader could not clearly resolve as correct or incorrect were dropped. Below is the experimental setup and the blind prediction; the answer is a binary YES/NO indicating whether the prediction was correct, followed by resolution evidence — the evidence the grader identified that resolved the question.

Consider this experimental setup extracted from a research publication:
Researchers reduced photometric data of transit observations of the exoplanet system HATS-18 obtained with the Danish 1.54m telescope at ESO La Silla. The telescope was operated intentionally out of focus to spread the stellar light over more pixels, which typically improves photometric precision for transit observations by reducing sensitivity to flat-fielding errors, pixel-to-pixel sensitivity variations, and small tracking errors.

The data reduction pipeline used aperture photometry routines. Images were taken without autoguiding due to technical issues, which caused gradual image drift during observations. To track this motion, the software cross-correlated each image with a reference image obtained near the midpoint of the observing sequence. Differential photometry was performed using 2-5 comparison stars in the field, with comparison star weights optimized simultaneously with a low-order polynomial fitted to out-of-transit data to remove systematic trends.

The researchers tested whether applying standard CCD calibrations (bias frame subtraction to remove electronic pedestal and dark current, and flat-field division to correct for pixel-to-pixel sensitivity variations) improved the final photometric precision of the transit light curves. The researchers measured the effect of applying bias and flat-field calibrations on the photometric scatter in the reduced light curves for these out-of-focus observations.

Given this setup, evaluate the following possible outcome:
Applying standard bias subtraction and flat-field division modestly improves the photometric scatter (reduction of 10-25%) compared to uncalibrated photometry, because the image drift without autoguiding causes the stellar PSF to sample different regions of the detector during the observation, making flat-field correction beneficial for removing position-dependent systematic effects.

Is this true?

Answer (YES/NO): NO